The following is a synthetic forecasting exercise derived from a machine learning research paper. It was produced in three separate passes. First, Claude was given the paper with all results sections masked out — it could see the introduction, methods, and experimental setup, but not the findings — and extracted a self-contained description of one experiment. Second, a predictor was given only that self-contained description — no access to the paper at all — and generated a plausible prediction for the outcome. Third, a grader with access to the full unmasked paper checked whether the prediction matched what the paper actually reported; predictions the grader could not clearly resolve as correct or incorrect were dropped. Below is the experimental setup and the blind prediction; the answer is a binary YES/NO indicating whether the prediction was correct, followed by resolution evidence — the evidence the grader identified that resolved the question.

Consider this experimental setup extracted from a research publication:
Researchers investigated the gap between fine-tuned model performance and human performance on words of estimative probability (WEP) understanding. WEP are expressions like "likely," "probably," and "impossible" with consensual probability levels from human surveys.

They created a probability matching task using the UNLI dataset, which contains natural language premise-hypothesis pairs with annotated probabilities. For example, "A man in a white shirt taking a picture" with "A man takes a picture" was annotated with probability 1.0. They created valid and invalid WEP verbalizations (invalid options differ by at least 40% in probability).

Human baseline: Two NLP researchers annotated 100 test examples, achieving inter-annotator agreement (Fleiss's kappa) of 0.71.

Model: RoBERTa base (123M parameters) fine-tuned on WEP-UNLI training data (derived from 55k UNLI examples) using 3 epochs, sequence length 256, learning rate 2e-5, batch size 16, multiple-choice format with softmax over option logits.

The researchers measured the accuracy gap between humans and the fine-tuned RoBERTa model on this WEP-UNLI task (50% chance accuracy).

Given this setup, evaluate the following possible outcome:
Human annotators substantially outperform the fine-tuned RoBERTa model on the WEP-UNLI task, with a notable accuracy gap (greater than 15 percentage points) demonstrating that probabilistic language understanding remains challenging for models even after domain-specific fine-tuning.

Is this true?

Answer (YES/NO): NO